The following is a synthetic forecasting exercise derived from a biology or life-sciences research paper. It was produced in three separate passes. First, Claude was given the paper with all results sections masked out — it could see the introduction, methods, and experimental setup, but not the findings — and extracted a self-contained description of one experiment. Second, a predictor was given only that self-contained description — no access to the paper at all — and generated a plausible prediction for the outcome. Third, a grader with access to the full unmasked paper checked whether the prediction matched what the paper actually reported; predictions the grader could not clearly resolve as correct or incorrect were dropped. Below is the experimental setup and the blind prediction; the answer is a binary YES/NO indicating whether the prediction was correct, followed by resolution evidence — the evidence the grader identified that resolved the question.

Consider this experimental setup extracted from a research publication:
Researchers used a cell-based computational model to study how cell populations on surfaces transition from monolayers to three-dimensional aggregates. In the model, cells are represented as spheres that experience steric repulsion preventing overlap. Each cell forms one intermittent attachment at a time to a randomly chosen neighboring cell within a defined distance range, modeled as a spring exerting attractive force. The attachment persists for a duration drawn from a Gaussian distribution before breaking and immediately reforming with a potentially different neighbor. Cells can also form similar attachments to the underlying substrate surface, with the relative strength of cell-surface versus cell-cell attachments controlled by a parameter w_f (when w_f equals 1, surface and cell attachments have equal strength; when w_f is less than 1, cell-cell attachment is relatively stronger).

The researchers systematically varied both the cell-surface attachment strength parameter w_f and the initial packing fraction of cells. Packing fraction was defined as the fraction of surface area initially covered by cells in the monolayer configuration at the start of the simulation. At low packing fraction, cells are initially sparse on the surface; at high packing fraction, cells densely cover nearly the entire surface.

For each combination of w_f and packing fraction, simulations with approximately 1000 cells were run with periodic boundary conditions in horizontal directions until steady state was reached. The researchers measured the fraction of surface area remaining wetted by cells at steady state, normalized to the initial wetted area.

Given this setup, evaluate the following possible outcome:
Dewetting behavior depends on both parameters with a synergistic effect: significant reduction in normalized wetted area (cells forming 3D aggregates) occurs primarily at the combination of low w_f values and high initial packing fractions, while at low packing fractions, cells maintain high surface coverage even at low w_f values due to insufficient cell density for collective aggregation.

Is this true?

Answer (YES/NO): NO